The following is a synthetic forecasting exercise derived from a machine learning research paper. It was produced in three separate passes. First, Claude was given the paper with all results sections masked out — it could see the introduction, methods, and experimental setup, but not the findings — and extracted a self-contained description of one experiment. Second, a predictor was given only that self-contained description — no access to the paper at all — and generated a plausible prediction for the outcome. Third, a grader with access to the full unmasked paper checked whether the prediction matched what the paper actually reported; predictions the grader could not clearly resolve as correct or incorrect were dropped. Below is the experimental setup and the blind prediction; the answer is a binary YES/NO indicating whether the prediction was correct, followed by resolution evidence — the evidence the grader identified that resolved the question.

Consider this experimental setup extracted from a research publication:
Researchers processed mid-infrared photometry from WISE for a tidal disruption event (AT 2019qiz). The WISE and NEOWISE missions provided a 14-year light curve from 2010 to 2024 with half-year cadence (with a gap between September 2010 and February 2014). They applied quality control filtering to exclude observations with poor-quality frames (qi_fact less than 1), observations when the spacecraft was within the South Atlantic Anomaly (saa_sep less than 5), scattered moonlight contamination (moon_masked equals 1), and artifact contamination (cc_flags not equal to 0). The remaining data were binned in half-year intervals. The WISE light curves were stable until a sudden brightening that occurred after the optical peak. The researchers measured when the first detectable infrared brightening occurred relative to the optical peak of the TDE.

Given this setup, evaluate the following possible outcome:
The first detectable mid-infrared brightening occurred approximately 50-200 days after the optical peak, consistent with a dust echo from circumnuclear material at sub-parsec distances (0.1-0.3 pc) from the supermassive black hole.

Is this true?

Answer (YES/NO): NO